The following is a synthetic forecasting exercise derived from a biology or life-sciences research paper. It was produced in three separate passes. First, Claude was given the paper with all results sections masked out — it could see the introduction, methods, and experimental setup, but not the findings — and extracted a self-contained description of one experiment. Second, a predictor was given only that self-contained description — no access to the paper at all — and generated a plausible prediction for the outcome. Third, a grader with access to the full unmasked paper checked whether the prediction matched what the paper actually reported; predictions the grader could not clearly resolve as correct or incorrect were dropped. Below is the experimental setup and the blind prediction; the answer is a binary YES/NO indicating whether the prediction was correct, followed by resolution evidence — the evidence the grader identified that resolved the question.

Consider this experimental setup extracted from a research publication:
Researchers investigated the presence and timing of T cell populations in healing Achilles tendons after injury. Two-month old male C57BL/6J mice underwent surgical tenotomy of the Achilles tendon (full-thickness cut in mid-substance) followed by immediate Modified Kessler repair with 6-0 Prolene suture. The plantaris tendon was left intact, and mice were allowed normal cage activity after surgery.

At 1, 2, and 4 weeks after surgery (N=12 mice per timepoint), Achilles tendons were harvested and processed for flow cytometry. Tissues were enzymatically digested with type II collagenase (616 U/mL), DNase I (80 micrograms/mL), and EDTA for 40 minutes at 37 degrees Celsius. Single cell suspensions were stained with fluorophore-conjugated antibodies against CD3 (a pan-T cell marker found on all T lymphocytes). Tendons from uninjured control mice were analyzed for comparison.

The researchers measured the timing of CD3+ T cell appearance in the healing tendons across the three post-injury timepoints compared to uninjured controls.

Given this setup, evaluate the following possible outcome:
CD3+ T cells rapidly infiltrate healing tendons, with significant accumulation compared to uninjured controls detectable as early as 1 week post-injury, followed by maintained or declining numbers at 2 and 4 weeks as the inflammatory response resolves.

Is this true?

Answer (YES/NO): NO